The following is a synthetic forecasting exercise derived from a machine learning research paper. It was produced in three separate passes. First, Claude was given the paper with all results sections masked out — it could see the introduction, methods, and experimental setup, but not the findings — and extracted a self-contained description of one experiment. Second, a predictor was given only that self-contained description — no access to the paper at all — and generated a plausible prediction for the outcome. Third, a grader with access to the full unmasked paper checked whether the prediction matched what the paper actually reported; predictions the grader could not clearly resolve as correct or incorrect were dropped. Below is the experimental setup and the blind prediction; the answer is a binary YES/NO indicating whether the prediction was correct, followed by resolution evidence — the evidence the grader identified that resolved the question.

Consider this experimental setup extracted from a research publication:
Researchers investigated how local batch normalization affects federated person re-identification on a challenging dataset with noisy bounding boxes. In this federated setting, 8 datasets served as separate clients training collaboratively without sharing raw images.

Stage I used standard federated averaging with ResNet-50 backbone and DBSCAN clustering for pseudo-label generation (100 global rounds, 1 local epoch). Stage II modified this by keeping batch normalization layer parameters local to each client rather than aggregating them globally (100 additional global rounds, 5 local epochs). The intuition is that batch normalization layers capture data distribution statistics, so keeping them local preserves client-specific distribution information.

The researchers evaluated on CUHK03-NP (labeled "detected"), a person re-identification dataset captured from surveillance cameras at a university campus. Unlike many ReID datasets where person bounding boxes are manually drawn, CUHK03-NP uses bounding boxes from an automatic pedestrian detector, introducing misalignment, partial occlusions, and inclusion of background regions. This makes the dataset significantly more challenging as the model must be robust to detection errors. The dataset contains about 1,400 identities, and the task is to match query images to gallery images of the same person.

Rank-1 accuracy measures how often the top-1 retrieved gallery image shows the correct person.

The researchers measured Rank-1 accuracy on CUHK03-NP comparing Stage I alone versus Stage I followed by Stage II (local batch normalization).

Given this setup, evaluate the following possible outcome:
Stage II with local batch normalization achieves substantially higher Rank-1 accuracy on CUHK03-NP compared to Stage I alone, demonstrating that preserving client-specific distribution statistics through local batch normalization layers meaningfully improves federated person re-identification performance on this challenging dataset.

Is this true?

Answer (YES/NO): NO